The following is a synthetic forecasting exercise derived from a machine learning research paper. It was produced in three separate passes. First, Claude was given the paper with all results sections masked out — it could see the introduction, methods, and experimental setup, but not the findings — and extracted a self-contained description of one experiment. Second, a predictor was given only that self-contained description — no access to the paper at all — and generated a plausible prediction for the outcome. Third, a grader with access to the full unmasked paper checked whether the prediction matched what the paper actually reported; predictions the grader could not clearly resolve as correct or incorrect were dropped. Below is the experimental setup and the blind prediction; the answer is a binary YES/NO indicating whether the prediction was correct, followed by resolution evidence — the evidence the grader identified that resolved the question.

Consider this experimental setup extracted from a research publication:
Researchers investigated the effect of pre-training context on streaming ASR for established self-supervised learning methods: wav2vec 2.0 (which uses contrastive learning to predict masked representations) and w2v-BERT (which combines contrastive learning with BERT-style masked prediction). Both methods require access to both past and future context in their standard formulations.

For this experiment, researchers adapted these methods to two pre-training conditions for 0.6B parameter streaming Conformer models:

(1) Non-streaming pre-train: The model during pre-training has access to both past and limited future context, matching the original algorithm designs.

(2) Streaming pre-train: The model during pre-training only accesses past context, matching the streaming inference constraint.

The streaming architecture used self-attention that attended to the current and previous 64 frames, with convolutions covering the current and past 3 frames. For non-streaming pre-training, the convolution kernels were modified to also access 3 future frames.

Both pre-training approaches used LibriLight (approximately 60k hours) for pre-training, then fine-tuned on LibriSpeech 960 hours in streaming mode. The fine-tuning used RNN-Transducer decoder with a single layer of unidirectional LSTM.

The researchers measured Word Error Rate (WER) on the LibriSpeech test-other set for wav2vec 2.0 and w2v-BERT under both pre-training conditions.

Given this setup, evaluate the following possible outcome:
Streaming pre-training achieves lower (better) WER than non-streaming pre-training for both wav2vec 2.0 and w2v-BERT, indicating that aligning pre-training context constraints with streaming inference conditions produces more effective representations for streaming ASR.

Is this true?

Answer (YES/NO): NO